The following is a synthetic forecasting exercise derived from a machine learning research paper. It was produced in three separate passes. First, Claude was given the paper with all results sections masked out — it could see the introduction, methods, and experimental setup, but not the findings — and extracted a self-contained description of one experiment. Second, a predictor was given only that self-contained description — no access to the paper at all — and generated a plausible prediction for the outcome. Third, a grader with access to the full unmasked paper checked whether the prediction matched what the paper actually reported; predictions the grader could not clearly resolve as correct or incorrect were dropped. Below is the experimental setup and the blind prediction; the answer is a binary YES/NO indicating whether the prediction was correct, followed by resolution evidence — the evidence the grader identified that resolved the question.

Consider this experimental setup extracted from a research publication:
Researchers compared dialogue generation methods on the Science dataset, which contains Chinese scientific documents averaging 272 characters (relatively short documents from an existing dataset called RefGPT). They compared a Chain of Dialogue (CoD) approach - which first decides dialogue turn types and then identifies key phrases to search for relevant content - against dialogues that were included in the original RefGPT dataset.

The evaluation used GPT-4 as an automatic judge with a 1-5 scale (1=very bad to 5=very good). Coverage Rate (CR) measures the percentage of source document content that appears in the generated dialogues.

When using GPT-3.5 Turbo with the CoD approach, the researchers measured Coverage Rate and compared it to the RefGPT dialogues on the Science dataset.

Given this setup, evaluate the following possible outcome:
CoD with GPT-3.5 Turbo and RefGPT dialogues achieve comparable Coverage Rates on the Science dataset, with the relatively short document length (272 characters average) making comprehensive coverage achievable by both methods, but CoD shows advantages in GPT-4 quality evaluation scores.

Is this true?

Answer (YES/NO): NO